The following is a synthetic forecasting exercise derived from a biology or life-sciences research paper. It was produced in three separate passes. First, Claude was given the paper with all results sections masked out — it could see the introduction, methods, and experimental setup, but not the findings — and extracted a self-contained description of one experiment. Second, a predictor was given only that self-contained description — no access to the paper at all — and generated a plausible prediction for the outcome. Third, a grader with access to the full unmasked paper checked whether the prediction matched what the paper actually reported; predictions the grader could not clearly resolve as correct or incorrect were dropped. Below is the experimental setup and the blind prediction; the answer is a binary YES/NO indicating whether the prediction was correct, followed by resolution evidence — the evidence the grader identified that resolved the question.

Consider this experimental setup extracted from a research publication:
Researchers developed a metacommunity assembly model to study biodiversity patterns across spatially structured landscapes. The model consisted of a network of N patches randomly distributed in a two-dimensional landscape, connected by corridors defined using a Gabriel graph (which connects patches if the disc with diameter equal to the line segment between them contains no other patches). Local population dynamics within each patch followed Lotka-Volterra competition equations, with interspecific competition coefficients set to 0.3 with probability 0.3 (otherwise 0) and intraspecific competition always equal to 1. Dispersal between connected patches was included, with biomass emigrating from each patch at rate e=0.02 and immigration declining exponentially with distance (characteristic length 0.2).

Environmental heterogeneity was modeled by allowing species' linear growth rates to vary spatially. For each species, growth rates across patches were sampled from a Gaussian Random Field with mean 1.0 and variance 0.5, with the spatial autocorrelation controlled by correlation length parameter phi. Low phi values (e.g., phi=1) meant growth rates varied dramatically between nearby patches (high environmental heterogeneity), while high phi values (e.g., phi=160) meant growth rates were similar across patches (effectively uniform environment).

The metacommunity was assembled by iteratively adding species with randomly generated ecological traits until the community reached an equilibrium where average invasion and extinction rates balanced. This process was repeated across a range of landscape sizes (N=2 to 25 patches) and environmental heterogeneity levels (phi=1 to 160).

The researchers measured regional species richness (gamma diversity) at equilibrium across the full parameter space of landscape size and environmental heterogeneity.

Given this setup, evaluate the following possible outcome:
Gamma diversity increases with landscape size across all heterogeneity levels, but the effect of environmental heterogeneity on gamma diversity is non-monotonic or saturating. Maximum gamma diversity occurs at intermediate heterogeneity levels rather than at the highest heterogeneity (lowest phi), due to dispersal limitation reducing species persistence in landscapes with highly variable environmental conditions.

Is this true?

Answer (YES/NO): NO